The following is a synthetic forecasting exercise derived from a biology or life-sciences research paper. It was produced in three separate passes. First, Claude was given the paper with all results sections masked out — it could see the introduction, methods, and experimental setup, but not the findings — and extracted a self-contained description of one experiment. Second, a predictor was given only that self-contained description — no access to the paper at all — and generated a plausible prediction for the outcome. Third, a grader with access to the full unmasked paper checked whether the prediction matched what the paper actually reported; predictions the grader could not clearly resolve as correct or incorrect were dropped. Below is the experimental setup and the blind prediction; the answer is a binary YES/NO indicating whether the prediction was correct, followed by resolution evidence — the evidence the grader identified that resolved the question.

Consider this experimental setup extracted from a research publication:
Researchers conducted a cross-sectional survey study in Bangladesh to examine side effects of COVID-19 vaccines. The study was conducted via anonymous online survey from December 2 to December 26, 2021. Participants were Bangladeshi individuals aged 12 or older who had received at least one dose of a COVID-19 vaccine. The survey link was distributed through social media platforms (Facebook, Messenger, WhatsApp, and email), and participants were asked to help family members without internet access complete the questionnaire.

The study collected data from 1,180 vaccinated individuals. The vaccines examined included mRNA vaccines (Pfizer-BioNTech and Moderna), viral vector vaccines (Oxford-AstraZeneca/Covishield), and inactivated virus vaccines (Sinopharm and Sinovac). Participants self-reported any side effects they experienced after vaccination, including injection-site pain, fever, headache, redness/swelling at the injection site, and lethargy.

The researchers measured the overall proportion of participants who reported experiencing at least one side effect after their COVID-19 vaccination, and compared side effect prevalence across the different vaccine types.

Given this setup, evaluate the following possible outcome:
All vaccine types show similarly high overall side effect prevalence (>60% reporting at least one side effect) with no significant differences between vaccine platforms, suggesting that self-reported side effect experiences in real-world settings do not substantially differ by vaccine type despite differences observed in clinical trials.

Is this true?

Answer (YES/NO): NO